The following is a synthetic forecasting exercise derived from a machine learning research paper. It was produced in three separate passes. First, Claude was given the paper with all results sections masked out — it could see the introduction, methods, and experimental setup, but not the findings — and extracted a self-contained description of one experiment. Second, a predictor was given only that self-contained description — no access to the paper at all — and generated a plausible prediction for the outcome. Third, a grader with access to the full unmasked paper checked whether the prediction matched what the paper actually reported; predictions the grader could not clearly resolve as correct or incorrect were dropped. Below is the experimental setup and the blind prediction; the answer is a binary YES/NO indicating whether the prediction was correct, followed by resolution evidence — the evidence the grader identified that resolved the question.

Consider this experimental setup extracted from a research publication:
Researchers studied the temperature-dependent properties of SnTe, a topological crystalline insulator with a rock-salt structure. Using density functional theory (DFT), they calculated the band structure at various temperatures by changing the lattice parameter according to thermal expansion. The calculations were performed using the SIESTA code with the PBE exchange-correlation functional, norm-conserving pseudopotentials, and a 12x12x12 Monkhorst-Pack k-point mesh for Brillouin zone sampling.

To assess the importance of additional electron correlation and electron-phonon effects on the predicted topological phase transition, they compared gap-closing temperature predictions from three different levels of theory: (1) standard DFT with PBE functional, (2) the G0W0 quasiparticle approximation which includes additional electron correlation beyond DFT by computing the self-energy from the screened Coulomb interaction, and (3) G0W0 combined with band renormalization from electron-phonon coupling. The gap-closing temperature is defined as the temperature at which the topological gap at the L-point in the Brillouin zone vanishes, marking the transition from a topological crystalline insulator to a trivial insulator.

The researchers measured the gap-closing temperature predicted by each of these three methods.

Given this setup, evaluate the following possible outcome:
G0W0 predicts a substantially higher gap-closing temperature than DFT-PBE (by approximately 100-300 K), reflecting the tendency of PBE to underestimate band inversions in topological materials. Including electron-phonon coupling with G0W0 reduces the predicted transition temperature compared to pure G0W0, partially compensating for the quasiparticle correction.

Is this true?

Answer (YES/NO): NO